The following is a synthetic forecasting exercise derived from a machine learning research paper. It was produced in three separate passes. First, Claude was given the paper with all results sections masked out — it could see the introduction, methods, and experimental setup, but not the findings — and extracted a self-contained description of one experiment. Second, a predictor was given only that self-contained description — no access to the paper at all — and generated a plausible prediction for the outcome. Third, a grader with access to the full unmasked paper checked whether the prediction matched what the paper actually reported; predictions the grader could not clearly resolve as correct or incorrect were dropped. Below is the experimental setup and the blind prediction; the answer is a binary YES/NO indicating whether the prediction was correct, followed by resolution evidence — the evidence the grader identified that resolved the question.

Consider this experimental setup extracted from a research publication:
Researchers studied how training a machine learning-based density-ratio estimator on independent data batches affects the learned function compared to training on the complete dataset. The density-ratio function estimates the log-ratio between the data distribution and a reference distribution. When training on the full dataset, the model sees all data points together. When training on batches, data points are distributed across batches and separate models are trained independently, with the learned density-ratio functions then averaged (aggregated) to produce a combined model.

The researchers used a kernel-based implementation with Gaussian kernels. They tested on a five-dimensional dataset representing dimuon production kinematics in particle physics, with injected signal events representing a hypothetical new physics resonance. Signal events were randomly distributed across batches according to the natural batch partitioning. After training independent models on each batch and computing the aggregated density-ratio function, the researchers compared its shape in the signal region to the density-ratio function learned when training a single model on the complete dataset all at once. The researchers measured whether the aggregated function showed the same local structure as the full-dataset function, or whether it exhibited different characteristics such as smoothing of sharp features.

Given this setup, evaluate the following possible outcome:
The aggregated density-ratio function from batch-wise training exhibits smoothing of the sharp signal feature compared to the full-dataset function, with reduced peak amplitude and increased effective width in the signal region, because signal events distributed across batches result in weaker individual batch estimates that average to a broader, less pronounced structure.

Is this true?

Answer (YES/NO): NO